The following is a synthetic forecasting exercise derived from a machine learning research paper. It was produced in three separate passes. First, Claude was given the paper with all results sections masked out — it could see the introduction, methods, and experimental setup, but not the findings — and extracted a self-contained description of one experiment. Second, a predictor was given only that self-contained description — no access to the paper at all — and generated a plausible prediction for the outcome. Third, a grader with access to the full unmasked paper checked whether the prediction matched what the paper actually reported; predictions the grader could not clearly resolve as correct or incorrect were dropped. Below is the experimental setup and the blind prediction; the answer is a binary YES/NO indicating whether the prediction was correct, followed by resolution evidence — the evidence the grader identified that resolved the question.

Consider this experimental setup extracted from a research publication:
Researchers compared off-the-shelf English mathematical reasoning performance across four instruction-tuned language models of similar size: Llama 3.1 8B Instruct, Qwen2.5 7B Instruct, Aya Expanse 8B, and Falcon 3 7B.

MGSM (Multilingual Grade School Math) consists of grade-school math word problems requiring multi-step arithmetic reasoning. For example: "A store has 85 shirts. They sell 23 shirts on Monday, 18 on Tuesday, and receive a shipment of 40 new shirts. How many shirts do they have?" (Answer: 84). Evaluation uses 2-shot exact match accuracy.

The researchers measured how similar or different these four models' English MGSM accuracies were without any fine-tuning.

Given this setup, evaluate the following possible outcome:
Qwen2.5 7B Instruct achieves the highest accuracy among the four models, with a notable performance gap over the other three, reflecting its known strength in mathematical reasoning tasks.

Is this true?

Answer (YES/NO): NO